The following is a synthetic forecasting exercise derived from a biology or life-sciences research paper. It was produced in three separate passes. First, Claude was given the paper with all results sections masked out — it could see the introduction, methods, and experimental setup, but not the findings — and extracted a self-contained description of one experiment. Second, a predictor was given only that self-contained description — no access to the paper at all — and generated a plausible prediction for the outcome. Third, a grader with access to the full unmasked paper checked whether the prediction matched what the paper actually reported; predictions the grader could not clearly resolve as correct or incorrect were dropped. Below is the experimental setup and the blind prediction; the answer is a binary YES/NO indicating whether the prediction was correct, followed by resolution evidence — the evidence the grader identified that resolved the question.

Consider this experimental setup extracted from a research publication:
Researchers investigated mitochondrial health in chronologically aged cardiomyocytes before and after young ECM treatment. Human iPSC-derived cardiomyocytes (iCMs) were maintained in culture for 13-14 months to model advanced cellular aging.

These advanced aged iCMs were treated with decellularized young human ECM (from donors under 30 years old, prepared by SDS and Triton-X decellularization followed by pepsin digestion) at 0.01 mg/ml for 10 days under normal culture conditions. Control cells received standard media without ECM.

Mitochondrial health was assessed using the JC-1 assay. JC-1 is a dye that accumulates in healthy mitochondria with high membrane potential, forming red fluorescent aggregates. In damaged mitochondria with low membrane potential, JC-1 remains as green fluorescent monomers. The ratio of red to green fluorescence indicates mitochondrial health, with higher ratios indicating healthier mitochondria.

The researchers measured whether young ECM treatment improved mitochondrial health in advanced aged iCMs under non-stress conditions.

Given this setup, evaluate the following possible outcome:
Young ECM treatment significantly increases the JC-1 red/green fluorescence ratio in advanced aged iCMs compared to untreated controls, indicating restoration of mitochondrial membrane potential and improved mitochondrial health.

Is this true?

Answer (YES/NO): NO